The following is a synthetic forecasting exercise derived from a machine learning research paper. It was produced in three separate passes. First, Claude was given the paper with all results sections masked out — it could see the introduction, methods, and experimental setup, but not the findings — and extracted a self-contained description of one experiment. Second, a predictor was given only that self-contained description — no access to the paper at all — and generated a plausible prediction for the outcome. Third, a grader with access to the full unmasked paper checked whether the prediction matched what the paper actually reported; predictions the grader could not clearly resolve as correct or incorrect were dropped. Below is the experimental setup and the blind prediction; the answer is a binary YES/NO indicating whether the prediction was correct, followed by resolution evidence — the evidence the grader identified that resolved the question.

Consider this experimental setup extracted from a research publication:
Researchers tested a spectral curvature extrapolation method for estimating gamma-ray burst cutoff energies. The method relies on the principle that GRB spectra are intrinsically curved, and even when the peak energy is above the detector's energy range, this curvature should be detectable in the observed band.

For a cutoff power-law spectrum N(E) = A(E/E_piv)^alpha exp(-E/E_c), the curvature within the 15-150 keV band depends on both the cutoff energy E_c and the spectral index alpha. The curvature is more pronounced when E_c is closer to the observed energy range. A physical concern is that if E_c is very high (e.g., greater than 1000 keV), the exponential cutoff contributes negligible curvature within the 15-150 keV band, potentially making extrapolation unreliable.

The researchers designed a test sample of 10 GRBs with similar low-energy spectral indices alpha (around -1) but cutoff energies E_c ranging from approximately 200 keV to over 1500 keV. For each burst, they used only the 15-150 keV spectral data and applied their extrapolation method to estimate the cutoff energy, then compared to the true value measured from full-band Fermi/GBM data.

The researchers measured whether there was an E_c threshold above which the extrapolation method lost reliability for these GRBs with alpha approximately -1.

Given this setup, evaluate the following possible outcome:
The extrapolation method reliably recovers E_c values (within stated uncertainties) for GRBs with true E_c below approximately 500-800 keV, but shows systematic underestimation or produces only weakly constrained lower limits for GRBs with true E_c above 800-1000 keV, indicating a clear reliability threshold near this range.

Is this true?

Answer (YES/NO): NO